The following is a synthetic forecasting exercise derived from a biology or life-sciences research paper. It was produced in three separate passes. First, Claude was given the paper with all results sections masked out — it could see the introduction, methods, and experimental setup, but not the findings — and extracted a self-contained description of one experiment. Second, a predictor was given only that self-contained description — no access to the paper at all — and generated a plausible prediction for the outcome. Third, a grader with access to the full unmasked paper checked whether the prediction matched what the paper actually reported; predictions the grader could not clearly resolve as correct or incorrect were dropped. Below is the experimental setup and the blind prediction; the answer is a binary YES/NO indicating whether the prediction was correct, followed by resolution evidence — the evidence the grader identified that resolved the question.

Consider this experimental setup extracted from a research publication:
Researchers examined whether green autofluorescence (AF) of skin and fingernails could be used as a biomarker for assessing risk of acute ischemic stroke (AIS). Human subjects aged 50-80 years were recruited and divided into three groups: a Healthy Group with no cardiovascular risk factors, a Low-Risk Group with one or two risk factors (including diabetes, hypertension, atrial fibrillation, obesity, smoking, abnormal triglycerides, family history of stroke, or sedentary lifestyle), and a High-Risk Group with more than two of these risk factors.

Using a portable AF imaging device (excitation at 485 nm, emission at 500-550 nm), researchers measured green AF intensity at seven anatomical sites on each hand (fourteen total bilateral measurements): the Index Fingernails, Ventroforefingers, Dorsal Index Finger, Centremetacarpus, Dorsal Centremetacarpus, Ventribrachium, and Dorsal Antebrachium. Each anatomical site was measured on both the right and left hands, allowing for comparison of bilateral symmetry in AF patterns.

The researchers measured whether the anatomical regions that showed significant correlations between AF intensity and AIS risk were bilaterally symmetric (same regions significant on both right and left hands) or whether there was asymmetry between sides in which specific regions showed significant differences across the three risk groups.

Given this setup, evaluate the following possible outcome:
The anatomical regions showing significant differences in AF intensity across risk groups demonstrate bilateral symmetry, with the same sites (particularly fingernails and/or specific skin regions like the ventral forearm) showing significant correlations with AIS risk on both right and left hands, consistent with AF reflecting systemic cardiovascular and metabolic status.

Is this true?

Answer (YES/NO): NO